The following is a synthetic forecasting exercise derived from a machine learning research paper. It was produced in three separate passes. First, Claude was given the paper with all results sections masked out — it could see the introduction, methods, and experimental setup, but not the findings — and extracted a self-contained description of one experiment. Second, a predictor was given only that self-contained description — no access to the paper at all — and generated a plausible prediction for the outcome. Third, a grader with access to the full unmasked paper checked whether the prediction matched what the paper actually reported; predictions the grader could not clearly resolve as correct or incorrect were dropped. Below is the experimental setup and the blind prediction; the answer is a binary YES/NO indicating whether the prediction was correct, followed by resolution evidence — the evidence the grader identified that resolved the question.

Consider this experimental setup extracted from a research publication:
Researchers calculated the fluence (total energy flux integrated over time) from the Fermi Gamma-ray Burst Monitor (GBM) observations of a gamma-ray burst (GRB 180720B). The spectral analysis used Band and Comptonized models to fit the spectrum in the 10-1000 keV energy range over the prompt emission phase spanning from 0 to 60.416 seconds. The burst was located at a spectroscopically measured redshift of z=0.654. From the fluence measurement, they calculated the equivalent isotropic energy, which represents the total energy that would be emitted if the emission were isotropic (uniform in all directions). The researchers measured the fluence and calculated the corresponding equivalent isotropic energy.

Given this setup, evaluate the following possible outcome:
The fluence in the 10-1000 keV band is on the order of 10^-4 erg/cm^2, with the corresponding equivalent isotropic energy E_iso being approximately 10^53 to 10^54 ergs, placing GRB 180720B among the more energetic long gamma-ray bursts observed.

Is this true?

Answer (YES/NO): YES